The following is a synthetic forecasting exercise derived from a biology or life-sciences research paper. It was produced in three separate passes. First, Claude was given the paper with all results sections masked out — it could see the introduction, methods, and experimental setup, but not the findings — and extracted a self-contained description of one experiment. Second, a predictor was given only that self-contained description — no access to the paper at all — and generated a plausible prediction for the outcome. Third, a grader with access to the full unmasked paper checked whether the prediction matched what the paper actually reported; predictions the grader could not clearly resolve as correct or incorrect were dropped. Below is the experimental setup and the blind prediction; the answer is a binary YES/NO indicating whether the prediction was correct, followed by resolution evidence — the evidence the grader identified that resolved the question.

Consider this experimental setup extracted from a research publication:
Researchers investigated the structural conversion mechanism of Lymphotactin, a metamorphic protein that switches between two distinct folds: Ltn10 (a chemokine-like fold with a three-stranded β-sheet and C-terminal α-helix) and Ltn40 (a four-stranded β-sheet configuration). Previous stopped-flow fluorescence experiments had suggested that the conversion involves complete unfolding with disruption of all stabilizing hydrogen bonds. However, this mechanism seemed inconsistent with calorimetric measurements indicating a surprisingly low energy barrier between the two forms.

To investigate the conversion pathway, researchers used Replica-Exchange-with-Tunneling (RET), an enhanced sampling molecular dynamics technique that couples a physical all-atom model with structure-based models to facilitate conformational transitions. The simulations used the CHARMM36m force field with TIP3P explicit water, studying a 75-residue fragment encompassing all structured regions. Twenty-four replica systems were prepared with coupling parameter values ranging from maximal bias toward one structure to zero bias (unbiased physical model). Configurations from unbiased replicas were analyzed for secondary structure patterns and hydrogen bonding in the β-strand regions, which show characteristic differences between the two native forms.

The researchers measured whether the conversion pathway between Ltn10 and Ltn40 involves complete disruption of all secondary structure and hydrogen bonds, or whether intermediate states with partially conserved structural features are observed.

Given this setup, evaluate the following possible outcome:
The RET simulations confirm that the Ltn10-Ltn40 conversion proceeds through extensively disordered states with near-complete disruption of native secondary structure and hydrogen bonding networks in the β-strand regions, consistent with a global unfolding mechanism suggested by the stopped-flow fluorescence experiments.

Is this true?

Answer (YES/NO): NO